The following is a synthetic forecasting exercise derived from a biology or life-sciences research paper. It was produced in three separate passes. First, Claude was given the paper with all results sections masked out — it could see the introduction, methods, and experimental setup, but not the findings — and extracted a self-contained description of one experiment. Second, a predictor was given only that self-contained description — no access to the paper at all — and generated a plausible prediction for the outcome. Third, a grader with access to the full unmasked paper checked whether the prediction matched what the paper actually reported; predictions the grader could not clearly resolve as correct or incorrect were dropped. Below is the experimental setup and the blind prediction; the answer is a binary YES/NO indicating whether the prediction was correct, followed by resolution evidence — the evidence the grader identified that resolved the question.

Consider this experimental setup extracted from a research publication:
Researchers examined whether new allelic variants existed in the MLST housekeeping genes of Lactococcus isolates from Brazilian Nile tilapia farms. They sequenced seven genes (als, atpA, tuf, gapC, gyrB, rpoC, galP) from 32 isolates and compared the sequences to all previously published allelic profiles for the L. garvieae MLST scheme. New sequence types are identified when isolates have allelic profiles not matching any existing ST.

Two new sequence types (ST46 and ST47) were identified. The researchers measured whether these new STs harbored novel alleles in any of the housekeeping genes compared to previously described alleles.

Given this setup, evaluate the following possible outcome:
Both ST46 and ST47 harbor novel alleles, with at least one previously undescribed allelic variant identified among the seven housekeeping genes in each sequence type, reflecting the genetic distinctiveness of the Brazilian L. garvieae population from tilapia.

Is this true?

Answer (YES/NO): YES